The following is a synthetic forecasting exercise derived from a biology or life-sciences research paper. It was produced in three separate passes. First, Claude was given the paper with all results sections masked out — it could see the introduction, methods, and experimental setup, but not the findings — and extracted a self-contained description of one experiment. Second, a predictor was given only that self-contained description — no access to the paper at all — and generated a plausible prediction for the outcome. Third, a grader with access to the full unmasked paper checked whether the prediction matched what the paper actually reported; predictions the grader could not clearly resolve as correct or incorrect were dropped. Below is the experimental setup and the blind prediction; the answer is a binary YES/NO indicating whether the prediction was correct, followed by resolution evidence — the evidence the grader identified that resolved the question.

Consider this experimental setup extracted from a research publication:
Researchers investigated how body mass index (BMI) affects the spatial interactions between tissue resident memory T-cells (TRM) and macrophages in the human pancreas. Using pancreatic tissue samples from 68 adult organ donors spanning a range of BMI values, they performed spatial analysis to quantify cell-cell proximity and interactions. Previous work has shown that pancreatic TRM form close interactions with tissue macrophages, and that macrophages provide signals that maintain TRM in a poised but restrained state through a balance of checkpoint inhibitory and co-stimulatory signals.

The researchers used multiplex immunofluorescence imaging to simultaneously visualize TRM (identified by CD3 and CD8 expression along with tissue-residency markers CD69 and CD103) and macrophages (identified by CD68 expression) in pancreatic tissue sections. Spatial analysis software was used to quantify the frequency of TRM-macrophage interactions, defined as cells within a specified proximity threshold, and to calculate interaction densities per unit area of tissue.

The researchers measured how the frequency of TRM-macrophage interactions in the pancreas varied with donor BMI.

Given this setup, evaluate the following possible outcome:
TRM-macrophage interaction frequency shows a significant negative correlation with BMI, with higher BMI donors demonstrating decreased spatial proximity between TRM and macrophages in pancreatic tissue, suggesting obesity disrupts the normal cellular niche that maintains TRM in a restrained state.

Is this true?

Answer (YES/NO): NO